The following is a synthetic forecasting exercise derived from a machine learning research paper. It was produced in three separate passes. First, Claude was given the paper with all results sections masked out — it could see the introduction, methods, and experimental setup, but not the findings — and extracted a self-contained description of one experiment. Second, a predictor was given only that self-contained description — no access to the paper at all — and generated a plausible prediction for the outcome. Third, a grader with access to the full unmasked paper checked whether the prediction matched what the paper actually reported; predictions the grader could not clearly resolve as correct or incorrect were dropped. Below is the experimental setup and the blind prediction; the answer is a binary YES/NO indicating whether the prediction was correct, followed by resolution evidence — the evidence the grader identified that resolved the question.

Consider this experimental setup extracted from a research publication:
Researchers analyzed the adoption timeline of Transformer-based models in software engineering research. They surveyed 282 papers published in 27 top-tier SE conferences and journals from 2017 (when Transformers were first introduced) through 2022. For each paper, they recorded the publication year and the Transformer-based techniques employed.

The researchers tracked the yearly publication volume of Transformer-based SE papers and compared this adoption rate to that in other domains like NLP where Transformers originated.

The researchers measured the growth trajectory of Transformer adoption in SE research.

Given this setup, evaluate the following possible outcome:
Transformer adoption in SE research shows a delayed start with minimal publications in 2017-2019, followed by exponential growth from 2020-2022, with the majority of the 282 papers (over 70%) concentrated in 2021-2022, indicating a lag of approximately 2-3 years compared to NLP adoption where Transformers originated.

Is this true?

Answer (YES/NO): YES